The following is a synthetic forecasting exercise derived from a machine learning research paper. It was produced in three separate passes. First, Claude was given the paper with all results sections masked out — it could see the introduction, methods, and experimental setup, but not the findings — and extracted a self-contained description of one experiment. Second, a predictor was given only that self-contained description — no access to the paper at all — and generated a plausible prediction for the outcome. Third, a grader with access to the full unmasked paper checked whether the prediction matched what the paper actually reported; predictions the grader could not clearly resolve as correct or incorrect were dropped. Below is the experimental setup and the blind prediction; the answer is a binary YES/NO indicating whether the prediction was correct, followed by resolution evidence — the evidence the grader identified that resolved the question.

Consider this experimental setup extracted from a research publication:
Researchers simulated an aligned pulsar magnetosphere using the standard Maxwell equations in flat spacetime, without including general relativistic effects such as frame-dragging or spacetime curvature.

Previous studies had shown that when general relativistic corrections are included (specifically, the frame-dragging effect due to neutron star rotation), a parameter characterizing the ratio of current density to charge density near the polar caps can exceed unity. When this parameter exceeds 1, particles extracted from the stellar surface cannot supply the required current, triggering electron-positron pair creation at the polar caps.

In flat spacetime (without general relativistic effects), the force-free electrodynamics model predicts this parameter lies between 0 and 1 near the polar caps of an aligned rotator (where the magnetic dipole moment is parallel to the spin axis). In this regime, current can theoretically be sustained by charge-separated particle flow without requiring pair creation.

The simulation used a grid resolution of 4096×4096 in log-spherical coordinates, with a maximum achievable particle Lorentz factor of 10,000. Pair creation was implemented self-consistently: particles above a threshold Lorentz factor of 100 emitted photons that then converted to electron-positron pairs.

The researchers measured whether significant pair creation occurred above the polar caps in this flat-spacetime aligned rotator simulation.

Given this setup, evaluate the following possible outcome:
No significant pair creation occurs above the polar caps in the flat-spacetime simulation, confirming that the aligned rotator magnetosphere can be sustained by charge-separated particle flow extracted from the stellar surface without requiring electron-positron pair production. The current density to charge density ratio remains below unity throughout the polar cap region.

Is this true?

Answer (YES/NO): YES